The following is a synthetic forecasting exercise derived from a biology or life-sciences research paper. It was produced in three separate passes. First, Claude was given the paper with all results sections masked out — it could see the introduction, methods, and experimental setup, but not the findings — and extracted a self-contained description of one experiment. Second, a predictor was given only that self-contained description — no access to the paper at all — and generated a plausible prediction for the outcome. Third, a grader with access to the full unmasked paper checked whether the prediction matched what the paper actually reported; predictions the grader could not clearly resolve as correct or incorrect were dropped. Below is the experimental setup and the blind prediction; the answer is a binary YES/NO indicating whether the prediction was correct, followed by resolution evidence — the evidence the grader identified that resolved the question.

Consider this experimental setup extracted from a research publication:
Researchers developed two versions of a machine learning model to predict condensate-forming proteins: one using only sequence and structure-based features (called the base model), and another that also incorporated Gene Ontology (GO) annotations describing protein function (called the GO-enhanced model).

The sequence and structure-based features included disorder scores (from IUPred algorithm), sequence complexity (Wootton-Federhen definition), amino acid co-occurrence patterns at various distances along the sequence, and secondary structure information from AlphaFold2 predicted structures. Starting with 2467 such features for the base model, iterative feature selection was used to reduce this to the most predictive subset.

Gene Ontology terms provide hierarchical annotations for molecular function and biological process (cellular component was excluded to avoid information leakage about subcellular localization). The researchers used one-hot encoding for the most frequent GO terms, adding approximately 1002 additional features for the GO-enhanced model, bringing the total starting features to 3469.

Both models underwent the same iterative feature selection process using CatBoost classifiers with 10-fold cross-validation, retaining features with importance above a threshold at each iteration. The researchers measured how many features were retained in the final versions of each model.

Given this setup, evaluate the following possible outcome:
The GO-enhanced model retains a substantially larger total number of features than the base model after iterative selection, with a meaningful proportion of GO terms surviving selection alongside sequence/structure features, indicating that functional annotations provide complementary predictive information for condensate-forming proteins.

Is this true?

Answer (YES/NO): NO